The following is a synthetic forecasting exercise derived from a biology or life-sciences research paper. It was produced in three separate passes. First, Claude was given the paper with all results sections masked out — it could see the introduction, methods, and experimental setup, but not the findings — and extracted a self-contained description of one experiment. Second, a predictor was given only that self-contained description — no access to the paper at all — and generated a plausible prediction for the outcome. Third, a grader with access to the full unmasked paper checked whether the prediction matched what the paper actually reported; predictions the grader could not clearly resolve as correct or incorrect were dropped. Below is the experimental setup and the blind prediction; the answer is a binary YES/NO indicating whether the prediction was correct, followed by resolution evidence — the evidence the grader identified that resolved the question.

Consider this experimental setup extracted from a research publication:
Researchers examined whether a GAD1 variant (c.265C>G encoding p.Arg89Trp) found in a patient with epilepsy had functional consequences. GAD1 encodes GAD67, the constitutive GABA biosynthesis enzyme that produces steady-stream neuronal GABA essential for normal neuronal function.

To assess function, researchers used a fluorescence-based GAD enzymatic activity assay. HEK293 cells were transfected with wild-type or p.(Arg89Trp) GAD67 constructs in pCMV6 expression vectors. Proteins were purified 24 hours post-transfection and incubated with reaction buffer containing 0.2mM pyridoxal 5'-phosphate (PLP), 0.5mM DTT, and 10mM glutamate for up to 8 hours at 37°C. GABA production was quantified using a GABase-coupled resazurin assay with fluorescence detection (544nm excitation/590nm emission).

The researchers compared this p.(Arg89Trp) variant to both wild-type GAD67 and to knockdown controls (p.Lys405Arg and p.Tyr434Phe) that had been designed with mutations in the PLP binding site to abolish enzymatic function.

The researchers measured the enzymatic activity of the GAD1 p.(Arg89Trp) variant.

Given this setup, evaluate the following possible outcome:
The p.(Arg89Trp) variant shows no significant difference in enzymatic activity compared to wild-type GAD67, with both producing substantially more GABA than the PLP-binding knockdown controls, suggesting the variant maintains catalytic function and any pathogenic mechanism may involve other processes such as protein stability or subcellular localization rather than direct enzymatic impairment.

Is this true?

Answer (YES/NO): YES